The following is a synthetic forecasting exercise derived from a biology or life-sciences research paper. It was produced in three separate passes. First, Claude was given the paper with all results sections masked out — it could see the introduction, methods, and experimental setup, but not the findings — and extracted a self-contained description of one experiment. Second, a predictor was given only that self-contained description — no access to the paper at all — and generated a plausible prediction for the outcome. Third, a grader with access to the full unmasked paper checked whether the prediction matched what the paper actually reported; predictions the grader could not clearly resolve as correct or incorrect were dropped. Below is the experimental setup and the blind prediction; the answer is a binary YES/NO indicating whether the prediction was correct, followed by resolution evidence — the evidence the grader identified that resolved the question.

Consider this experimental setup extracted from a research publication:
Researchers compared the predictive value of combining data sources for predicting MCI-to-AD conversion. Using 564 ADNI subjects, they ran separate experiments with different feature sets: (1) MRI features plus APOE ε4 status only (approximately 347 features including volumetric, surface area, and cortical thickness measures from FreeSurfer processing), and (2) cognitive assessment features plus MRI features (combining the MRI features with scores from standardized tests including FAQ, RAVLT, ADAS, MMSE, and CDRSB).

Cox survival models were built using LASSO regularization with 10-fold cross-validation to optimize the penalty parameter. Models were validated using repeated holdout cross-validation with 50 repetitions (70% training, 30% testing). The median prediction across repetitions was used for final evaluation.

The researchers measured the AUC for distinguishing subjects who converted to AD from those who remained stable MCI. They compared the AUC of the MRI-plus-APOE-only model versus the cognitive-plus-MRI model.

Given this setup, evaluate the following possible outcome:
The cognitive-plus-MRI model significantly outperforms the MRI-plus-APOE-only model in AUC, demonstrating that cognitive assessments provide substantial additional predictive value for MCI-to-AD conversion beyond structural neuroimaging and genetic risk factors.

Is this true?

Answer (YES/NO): YES